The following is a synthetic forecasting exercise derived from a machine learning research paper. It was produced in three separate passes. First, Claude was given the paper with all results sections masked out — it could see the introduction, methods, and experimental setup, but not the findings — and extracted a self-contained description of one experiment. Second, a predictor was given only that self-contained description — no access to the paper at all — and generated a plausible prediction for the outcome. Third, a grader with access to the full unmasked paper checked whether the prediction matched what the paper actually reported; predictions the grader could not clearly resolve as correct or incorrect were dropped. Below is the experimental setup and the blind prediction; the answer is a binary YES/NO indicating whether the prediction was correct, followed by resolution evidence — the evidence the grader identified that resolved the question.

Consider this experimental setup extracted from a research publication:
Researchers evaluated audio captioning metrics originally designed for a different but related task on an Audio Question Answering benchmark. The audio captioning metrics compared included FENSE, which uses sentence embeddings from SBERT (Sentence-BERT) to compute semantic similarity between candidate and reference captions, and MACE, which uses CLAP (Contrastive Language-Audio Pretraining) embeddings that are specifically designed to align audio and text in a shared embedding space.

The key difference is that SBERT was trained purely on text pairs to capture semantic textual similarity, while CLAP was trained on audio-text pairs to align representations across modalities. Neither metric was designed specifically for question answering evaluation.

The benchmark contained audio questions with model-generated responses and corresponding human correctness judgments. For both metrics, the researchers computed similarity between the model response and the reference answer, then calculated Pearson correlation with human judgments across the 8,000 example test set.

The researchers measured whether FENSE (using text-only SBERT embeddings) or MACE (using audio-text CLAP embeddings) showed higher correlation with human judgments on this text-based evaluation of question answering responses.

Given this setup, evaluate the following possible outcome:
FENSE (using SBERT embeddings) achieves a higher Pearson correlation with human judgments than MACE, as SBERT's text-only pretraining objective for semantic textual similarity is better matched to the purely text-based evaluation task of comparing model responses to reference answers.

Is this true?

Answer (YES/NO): NO